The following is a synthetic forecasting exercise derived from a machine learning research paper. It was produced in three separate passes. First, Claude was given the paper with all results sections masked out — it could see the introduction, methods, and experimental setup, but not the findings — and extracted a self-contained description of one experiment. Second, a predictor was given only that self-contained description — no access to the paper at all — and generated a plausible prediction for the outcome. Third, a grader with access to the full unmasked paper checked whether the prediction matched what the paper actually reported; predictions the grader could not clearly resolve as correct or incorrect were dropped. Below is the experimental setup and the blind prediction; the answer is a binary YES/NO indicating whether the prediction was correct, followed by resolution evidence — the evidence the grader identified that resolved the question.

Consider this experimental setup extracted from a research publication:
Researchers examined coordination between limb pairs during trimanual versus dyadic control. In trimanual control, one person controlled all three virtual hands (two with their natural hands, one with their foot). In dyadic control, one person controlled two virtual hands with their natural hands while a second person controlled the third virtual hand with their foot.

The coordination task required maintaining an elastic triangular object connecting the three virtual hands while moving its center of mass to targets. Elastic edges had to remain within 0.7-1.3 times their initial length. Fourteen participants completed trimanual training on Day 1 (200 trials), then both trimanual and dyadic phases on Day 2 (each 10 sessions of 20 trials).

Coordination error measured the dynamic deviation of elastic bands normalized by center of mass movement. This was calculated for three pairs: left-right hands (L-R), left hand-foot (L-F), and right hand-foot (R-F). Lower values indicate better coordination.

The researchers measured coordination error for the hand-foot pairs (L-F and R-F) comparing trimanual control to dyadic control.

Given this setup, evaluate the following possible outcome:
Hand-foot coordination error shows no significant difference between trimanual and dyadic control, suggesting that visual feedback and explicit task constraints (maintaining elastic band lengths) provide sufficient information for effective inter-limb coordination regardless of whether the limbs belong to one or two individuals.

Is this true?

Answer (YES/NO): YES